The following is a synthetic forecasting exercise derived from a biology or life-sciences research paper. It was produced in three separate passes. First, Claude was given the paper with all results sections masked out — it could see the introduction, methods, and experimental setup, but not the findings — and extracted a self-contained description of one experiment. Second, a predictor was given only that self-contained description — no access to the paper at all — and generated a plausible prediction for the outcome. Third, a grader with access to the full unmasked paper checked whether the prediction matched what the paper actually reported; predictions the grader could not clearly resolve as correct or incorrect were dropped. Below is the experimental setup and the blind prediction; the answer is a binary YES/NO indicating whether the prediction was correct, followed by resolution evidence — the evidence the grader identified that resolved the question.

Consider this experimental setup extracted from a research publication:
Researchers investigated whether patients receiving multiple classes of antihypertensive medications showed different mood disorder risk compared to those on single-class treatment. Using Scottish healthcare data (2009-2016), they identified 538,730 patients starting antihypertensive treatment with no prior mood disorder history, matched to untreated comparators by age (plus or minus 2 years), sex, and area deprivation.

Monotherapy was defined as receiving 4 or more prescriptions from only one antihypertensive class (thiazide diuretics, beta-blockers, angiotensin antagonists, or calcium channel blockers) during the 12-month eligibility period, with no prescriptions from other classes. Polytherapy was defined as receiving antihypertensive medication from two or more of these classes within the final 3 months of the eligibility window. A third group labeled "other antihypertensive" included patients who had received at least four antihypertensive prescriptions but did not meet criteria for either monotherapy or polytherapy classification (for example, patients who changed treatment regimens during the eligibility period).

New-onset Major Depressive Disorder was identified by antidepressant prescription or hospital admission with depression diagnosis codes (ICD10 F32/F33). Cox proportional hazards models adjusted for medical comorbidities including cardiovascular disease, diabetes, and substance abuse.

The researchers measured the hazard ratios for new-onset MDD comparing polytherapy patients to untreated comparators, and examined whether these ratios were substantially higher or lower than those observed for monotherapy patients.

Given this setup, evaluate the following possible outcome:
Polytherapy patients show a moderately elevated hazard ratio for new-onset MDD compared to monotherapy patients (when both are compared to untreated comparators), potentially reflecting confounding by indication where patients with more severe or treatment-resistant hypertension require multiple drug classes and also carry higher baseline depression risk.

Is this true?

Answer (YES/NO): NO